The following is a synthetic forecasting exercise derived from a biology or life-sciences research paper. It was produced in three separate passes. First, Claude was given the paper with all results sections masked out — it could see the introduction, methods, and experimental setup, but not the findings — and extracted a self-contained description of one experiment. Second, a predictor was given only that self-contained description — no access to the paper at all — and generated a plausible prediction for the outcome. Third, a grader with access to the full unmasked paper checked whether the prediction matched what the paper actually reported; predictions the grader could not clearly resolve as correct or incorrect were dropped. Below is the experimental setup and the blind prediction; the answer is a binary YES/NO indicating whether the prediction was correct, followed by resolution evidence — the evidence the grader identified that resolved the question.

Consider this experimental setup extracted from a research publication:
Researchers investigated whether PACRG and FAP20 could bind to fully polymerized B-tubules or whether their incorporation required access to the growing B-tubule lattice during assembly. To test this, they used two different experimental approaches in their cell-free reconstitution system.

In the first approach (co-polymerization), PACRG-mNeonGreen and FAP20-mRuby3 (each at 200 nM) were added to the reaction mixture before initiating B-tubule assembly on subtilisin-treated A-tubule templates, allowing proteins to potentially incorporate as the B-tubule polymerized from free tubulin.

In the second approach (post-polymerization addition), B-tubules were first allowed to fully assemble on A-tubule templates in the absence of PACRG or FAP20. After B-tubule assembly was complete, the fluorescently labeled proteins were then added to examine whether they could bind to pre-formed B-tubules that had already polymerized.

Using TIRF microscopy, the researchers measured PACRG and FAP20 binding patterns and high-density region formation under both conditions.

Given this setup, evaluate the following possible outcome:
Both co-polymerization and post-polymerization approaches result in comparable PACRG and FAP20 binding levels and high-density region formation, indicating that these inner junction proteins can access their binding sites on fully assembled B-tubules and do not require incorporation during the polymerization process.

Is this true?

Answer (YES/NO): YES